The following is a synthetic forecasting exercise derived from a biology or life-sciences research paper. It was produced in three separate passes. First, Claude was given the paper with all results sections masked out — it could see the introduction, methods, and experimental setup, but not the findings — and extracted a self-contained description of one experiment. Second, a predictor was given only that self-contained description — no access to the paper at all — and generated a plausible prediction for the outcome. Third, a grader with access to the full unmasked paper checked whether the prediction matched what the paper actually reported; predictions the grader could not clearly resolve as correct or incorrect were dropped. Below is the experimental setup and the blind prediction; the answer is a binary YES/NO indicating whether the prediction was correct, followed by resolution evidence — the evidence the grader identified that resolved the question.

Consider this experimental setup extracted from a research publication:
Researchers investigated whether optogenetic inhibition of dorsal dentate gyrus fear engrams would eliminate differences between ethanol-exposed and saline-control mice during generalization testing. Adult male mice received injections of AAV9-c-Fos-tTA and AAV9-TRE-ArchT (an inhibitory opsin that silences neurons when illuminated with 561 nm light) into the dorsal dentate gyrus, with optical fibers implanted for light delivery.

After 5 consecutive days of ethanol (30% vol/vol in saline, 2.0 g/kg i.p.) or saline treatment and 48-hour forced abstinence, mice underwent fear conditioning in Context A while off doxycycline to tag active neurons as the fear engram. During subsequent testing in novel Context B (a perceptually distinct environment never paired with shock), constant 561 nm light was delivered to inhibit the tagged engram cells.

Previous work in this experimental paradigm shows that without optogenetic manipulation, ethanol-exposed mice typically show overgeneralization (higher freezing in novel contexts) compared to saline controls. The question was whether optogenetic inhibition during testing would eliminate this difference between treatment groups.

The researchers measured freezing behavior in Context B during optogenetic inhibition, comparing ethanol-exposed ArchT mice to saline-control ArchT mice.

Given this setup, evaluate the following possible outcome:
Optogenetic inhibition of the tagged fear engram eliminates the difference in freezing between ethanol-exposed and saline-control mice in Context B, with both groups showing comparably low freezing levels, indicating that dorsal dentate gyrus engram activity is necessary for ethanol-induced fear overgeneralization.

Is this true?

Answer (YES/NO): YES